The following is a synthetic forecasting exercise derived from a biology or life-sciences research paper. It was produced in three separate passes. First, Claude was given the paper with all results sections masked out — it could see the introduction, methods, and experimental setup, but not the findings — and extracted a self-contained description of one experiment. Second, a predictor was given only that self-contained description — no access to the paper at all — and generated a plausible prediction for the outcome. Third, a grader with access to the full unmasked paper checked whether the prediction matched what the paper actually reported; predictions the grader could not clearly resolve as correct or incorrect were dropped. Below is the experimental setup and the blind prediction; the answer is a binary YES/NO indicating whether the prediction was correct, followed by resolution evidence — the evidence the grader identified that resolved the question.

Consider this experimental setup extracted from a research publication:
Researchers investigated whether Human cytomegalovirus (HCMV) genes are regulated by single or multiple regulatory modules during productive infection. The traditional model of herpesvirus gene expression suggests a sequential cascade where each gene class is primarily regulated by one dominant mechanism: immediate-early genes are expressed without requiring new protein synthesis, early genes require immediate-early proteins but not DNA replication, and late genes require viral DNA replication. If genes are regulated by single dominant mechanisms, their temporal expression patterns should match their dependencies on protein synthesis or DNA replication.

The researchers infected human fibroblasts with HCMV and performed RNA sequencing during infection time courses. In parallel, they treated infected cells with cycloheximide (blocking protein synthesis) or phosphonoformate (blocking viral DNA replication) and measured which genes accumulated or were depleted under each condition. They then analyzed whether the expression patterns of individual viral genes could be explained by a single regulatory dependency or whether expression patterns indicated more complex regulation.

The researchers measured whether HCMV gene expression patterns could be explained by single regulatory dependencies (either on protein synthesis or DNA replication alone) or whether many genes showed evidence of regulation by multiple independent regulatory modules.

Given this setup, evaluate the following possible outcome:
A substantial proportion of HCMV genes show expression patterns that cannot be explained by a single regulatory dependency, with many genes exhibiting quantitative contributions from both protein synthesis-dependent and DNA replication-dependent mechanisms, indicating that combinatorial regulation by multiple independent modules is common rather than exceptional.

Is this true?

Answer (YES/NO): YES